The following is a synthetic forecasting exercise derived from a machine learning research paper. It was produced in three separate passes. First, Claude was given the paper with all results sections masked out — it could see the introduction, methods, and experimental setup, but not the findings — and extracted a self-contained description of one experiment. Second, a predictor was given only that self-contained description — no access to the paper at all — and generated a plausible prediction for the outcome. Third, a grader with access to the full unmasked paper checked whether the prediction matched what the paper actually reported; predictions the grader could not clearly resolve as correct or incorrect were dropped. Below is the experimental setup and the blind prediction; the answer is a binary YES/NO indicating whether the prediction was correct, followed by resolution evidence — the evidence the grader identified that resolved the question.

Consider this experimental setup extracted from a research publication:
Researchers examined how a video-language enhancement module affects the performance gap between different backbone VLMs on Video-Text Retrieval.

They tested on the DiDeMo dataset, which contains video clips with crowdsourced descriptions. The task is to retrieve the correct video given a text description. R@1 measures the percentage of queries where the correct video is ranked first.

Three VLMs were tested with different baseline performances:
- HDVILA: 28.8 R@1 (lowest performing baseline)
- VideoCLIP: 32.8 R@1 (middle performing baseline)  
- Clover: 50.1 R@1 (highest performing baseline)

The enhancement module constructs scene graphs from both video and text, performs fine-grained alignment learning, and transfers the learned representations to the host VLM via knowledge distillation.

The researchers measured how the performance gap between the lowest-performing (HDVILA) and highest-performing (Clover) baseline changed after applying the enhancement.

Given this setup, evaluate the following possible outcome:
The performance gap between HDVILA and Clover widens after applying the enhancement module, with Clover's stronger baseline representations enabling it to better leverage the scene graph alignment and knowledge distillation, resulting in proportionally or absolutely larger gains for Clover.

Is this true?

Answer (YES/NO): NO